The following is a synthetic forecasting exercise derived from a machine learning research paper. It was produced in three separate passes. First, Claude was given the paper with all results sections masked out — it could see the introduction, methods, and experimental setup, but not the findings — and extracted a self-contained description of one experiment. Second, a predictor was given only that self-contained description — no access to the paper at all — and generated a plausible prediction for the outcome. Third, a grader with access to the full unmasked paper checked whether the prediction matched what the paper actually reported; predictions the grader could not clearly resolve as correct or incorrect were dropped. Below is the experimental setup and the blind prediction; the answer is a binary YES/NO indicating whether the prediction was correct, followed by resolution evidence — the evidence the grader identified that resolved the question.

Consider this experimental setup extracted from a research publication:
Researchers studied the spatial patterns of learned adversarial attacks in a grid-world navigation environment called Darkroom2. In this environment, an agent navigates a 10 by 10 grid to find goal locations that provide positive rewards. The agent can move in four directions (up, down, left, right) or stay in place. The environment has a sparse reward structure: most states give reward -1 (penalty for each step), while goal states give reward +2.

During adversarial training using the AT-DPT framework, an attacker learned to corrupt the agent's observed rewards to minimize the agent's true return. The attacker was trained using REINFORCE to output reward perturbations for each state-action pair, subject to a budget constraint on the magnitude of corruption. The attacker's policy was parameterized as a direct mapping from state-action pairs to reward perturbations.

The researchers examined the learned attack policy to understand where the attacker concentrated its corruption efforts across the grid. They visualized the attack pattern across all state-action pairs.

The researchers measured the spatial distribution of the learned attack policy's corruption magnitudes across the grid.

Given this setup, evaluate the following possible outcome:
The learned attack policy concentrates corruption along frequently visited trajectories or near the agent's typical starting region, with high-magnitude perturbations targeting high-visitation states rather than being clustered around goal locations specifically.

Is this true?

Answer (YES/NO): NO